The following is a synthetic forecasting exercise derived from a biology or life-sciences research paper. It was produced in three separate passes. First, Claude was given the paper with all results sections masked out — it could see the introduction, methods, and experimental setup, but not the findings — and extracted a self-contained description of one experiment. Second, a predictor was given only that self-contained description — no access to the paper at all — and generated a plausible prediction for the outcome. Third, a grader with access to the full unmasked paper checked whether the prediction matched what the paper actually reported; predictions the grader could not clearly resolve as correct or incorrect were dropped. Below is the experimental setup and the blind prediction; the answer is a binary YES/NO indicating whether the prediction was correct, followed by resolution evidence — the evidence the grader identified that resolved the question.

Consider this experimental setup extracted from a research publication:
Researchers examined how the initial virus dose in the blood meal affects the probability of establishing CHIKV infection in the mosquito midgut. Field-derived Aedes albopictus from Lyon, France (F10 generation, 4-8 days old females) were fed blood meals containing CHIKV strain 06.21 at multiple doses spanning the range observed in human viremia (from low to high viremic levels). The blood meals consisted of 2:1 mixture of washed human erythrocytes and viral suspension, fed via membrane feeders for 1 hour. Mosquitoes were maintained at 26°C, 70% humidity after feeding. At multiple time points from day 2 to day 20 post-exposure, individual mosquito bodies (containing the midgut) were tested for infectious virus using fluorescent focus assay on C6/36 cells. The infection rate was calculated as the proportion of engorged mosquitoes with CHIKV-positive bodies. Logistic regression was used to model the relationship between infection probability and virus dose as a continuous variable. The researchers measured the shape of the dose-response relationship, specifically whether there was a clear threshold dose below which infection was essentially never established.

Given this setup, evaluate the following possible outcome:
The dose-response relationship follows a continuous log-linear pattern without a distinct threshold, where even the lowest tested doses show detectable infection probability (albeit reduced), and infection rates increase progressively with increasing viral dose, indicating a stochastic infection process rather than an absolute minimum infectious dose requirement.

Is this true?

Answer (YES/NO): NO